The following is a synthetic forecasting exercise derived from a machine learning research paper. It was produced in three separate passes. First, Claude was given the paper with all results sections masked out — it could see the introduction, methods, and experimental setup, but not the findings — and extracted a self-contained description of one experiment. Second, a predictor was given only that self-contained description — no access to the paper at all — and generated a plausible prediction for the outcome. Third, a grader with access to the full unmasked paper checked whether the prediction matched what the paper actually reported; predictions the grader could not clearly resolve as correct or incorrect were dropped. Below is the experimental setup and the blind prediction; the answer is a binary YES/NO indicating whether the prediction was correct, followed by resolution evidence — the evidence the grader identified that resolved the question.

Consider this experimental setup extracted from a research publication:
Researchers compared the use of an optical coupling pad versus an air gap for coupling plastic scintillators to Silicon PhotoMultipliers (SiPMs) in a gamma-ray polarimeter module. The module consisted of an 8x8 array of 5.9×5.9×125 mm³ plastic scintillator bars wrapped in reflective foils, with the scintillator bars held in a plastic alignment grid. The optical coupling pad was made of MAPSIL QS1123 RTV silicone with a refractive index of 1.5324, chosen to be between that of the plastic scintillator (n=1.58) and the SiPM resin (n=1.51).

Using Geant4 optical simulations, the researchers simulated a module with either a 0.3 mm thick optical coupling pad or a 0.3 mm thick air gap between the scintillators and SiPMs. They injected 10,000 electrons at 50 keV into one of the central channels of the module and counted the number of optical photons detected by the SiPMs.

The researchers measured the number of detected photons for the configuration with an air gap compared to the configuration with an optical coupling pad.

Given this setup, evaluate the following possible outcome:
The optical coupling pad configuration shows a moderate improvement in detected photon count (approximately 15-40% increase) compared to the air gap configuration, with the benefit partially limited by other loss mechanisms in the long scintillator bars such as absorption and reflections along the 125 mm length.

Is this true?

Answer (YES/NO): YES